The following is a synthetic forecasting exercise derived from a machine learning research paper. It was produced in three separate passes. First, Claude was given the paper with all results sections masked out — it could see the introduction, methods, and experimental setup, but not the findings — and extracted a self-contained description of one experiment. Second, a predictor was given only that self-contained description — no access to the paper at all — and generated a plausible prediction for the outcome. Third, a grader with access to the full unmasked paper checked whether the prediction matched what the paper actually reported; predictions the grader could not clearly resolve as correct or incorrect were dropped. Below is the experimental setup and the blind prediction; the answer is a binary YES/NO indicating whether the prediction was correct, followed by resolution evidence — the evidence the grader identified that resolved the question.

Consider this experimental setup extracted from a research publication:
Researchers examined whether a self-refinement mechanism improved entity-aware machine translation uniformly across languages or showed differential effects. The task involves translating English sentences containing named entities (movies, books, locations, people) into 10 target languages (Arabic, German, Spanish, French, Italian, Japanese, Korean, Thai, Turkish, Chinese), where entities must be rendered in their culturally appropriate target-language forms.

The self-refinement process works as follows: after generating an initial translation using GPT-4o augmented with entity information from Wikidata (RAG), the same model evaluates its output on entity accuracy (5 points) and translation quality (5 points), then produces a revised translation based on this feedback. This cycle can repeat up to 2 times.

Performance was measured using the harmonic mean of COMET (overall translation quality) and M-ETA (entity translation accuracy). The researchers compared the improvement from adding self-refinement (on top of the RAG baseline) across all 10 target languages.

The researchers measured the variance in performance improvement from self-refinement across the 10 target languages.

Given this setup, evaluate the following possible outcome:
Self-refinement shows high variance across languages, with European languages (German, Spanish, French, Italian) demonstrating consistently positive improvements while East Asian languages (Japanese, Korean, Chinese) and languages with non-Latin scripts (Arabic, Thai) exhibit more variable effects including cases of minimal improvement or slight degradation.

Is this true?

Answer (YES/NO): NO